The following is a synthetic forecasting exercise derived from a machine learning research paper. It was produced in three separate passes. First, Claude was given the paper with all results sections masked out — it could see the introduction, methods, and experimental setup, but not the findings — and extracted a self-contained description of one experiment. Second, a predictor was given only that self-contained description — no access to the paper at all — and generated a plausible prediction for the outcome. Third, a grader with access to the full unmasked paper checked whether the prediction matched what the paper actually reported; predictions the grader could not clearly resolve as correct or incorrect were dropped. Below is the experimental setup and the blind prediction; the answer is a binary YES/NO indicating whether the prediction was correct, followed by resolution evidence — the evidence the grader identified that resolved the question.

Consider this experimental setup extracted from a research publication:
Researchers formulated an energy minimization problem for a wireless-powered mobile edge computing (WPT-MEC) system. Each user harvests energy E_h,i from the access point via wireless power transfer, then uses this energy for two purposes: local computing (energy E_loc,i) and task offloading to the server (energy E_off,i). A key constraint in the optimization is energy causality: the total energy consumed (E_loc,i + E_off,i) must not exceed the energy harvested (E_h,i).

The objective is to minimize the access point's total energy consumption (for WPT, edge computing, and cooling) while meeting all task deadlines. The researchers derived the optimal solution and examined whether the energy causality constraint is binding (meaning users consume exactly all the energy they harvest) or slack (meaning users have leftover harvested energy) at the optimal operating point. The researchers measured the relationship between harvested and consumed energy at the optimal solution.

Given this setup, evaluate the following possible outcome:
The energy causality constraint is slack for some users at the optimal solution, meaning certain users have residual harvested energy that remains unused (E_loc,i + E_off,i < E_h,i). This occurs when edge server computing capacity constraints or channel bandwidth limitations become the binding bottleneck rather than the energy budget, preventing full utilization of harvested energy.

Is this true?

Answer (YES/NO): NO